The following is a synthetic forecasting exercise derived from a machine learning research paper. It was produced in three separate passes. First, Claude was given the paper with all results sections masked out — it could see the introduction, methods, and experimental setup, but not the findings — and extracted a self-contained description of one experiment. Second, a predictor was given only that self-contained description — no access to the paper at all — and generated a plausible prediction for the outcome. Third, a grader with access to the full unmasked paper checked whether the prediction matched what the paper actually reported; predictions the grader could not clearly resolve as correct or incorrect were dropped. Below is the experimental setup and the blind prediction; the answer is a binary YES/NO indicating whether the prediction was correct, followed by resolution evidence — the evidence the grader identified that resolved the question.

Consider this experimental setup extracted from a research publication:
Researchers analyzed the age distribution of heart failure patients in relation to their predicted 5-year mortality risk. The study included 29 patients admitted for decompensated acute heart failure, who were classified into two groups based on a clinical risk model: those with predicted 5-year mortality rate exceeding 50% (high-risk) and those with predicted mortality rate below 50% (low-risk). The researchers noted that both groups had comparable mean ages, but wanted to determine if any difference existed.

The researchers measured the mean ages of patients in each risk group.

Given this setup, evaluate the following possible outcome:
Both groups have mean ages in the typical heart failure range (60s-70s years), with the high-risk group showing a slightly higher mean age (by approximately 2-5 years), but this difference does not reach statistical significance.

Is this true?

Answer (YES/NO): NO